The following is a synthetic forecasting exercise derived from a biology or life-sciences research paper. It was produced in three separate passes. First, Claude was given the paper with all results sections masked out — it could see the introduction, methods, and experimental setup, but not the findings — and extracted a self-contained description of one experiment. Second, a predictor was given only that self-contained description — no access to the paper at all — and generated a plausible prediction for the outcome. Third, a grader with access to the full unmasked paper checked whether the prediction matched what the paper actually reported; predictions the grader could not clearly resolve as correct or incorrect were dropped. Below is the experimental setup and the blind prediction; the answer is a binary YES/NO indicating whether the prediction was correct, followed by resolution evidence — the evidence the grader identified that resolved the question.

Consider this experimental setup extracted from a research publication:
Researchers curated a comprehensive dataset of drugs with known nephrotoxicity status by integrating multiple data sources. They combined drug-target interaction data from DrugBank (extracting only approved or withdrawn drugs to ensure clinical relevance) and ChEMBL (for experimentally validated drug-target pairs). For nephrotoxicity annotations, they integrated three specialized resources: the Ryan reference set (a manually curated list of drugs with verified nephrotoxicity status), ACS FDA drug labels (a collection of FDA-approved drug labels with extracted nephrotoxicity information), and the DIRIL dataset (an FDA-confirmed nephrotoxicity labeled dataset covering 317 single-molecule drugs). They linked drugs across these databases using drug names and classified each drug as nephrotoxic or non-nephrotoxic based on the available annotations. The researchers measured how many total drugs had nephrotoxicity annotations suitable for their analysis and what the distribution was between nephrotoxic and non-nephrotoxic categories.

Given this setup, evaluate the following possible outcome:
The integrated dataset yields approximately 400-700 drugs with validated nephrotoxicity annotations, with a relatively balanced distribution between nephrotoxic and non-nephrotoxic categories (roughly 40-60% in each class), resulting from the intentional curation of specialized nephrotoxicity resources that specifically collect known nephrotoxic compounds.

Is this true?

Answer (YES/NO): NO